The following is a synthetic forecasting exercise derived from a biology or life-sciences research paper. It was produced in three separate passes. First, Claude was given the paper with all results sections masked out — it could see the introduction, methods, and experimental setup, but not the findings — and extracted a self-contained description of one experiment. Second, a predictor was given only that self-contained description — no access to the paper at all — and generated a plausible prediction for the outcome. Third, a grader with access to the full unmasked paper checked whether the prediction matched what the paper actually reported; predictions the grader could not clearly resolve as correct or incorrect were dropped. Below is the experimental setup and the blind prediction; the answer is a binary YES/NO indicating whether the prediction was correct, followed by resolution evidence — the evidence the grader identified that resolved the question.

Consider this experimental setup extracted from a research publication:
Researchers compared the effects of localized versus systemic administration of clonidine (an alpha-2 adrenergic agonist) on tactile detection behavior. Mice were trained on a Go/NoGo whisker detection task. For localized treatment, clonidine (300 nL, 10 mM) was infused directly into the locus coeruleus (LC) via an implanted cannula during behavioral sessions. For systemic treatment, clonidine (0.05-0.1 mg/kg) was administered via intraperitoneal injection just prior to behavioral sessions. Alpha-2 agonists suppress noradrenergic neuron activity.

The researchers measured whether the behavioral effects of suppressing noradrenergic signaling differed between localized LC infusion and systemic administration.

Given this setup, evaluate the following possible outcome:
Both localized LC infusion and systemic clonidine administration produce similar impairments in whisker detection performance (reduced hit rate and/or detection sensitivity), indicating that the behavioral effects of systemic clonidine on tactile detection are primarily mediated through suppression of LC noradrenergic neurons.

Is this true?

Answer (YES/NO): YES